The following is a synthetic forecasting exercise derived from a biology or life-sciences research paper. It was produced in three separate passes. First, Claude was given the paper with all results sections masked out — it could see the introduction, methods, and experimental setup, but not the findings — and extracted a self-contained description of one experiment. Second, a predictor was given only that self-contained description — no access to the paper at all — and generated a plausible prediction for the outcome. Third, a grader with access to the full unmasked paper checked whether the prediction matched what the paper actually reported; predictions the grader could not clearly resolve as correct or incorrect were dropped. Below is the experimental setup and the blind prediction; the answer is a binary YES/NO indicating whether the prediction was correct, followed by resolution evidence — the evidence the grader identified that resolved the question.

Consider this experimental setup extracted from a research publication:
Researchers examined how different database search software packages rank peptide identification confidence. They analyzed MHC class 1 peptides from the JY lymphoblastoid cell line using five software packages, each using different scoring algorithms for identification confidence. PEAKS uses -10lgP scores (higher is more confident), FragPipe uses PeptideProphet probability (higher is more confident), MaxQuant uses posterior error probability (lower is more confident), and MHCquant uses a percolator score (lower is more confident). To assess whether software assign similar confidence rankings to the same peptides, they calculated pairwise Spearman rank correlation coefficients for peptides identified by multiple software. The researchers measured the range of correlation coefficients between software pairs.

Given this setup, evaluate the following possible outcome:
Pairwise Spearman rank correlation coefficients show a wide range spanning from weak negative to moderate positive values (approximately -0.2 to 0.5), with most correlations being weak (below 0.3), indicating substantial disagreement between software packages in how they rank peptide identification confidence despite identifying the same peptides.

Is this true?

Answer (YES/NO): NO